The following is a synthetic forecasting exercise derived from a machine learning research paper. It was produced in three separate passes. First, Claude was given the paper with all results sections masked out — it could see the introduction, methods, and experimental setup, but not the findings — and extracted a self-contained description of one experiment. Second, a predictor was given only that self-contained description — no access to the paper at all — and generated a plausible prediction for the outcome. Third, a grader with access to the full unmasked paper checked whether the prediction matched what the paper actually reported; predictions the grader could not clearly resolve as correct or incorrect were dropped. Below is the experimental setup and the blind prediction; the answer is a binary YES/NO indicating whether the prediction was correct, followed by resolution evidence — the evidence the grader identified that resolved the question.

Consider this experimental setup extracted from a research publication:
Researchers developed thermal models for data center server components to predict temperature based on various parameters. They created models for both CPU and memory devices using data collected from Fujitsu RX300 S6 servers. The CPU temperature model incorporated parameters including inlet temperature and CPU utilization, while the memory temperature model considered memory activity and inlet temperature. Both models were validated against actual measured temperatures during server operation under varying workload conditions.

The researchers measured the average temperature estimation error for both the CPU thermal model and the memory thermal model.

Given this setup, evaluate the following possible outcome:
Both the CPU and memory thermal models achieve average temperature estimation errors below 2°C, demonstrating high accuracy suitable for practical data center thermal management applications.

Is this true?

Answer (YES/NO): NO